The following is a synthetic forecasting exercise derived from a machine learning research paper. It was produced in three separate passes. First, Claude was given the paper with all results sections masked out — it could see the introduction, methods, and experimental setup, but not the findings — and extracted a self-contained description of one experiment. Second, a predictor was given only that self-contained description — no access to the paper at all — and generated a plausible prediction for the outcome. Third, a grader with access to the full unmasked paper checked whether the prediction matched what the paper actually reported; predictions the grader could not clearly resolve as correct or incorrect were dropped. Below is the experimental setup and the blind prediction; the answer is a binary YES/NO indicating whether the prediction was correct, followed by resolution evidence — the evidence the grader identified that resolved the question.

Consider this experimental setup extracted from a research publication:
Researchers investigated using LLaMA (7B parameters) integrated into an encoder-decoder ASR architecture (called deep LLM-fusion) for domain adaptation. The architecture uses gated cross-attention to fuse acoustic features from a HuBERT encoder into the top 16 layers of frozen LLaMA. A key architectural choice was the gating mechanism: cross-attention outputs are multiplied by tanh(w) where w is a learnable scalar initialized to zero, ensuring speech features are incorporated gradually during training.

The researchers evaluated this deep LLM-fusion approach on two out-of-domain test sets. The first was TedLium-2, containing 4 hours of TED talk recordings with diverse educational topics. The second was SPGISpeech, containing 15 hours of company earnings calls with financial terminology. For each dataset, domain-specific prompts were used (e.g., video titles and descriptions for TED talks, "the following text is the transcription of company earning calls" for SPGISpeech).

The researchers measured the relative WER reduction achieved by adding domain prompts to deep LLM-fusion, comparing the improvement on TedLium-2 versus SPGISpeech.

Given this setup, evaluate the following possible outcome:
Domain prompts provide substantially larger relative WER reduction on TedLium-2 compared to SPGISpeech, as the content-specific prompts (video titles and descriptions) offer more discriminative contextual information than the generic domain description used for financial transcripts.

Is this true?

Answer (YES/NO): NO